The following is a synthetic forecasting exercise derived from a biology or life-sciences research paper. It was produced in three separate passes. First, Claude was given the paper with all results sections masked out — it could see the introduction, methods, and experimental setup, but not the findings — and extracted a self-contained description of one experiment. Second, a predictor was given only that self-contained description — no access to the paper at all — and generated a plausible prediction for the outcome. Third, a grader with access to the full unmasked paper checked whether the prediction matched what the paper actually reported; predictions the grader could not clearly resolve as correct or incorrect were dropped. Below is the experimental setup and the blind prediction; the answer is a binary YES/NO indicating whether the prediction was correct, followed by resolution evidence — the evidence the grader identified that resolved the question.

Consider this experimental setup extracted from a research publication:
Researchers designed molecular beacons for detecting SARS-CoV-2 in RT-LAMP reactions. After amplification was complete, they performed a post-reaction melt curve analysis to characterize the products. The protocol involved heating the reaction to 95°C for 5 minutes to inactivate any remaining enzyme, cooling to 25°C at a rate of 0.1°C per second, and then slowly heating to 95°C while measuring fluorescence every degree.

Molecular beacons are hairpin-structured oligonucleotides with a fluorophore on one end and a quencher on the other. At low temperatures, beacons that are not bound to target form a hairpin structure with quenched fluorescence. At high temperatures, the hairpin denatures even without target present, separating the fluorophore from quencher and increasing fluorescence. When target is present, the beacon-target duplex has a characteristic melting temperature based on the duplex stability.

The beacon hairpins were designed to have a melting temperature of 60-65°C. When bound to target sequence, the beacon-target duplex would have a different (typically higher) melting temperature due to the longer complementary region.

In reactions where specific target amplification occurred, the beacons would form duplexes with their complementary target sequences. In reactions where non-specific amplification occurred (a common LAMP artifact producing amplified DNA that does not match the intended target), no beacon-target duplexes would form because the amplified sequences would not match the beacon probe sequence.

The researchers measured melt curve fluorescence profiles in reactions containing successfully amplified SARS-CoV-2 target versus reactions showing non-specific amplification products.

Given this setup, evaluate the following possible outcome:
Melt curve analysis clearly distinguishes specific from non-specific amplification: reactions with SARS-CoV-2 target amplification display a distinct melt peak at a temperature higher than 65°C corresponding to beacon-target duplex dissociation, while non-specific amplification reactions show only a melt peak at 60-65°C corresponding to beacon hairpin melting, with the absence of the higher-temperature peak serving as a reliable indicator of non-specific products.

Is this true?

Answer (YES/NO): NO